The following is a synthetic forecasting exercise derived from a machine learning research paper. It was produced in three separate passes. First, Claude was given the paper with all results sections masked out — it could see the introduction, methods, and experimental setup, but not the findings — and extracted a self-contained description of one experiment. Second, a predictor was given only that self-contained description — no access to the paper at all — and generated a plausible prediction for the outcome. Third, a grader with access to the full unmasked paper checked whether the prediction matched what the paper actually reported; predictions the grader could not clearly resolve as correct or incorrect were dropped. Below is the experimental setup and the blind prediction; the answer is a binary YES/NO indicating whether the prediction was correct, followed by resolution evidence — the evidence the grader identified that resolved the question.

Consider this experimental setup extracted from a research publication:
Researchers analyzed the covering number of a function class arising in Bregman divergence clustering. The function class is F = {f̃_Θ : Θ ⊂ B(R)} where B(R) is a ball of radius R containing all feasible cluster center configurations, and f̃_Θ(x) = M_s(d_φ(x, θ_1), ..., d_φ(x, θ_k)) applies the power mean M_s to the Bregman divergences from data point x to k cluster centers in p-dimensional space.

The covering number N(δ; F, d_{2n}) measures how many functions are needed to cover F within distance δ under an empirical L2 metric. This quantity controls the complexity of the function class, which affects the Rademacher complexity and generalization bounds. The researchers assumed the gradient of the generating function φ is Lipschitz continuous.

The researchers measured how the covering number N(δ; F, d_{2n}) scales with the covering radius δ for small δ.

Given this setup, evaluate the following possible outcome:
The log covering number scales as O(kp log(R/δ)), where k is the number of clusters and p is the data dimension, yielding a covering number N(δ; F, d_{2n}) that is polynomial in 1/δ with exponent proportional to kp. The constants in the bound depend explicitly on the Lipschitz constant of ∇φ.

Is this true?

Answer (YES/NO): YES